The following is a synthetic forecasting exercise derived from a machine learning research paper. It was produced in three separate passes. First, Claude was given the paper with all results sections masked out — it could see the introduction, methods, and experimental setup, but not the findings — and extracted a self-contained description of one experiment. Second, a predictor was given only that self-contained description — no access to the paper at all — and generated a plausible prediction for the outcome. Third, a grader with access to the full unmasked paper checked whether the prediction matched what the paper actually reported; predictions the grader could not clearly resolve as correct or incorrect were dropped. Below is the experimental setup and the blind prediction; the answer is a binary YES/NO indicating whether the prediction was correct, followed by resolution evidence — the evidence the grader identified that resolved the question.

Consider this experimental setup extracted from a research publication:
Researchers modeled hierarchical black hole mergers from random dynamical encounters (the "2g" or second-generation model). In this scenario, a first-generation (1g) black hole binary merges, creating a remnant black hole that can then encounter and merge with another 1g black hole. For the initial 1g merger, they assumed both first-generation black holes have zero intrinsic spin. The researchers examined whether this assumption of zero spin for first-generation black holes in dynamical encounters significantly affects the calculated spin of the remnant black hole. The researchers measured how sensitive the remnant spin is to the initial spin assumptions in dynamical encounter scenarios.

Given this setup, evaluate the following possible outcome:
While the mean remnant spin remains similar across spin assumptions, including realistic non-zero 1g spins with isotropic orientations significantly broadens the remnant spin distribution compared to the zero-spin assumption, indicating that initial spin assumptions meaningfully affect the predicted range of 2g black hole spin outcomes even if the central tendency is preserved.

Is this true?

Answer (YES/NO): NO